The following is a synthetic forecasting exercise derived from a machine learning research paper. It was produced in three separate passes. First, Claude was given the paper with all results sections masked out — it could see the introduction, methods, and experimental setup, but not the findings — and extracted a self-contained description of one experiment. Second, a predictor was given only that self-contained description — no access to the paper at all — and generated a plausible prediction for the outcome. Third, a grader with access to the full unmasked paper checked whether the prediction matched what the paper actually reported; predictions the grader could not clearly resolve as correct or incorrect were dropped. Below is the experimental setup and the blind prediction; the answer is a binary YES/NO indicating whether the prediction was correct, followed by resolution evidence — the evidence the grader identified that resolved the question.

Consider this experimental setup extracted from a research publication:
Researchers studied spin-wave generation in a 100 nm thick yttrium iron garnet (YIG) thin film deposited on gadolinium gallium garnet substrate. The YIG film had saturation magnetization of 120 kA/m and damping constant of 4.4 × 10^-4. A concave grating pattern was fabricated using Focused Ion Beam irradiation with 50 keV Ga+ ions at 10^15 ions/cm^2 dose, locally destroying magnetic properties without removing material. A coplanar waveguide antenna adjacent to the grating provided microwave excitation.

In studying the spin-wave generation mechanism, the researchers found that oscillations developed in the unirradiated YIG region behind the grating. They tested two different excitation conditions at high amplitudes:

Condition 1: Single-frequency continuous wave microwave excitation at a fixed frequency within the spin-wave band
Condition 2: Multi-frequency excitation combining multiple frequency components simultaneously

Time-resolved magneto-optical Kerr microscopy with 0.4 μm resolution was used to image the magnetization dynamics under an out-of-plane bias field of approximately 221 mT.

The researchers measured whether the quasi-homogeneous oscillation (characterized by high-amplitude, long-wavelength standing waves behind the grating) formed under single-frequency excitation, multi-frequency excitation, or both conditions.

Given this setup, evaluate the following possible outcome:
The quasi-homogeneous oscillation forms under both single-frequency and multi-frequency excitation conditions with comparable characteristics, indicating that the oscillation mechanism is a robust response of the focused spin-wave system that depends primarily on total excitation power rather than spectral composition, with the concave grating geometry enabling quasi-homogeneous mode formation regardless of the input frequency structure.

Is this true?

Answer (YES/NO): NO